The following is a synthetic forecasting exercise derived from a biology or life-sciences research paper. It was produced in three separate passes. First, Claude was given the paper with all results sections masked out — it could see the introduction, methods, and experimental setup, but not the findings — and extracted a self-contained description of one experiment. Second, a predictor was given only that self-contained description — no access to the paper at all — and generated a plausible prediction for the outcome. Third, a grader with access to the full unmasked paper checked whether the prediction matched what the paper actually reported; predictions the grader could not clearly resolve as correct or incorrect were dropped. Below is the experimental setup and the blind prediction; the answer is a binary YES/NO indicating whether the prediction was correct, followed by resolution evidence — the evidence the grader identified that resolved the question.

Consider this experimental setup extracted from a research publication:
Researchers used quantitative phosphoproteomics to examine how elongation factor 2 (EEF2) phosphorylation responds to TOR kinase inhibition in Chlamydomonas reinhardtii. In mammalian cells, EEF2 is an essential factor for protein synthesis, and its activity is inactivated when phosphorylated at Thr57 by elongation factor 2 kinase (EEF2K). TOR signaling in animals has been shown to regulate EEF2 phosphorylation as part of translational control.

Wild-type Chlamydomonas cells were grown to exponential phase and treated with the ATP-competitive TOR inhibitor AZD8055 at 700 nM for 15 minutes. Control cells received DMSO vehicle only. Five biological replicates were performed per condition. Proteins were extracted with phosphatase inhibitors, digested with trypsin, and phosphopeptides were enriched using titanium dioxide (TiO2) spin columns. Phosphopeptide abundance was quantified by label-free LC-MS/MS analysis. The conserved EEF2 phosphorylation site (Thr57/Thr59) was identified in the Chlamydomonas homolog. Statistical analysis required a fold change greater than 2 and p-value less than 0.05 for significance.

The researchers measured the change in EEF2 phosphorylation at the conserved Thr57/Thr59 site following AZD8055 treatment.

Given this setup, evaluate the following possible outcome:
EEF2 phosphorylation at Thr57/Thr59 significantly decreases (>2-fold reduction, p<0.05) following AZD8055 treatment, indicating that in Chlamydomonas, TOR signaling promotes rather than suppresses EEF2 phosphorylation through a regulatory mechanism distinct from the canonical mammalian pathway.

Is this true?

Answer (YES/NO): NO